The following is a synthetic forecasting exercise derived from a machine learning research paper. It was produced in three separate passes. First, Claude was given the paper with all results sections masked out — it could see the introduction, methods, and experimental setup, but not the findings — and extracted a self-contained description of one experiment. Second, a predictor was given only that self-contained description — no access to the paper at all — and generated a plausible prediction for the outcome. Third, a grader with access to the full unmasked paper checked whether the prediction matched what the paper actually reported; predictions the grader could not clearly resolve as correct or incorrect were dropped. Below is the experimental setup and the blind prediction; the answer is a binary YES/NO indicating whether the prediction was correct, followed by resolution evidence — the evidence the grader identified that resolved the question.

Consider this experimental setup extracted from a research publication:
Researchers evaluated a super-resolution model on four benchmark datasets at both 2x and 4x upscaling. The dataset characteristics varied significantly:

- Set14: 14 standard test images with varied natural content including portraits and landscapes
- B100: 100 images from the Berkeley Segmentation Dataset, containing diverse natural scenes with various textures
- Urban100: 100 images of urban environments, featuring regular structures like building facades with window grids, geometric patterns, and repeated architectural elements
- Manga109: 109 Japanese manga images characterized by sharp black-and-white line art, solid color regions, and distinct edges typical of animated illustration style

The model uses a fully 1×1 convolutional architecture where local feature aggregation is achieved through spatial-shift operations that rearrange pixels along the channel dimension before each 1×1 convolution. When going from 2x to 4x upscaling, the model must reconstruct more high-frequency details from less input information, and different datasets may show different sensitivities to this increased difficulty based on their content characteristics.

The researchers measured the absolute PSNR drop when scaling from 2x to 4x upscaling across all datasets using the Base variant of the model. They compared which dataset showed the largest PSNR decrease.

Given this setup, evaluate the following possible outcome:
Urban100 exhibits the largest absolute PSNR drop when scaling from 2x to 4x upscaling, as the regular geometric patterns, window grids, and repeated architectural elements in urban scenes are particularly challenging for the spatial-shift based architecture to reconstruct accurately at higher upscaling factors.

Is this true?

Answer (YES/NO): NO